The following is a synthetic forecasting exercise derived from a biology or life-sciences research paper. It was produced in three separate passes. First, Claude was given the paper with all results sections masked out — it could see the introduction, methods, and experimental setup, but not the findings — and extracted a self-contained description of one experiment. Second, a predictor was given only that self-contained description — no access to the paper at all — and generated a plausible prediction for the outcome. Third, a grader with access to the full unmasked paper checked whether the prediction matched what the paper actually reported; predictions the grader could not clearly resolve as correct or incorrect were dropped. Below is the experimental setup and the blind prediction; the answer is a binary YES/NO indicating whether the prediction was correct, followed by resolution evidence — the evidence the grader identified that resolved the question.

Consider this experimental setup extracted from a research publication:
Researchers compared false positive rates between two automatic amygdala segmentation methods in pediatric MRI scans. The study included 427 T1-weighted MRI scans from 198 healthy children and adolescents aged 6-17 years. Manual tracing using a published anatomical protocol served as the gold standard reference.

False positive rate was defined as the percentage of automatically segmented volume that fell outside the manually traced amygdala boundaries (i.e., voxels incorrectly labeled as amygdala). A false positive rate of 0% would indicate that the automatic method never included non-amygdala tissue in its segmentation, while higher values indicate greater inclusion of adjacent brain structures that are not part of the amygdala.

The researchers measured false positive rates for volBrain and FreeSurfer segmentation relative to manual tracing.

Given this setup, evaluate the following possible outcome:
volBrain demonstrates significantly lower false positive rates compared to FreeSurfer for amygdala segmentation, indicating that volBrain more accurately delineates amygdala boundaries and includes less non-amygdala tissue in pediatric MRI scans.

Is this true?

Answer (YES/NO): YES